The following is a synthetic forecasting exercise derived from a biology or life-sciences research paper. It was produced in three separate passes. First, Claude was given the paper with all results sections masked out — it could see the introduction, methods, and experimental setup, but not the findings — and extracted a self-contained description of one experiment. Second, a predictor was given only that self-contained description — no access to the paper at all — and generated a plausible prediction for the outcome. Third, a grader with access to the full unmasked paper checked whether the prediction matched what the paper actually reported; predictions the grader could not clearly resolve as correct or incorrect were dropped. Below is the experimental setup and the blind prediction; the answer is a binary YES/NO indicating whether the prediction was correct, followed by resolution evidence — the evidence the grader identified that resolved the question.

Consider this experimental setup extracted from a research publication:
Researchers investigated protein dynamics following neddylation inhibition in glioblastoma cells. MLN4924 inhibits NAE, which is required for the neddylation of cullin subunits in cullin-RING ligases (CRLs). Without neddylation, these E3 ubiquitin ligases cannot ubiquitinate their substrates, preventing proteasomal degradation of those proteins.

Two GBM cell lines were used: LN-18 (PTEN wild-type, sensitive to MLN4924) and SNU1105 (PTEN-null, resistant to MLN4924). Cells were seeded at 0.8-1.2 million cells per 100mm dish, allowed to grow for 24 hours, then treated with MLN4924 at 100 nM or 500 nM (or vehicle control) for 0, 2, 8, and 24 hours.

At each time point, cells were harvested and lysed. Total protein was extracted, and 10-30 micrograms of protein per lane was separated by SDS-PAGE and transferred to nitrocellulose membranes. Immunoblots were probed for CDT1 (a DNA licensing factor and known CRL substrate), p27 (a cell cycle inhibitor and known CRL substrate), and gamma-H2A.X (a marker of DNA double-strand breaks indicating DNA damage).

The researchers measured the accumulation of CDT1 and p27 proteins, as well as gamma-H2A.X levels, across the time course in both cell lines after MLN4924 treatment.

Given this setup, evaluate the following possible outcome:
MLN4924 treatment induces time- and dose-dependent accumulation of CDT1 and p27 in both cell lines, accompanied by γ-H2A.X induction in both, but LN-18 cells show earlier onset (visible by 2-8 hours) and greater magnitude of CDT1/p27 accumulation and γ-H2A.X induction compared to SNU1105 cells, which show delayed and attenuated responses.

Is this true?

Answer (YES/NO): NO